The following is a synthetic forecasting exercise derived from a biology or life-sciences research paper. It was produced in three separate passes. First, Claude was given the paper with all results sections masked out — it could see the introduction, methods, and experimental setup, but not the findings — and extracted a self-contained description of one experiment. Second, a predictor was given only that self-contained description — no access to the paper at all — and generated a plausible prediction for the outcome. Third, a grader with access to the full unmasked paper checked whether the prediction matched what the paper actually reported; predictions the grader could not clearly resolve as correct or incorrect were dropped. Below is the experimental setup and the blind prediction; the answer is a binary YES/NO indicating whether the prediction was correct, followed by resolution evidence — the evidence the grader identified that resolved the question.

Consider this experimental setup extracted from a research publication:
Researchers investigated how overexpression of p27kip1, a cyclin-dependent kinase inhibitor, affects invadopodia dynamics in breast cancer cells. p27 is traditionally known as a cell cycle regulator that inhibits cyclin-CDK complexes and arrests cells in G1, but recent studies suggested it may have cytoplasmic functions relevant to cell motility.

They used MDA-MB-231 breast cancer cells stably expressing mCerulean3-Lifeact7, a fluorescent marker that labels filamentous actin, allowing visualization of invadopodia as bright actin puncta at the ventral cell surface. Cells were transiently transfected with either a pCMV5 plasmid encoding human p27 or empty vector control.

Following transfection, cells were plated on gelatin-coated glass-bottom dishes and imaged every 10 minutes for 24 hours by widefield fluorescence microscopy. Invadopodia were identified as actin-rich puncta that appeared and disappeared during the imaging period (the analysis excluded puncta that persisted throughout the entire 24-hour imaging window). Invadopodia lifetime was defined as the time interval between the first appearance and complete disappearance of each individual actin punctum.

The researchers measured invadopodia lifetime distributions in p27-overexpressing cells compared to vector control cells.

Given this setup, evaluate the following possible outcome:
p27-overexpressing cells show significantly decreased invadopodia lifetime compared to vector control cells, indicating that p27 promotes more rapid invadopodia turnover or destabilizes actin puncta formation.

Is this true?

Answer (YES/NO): YES